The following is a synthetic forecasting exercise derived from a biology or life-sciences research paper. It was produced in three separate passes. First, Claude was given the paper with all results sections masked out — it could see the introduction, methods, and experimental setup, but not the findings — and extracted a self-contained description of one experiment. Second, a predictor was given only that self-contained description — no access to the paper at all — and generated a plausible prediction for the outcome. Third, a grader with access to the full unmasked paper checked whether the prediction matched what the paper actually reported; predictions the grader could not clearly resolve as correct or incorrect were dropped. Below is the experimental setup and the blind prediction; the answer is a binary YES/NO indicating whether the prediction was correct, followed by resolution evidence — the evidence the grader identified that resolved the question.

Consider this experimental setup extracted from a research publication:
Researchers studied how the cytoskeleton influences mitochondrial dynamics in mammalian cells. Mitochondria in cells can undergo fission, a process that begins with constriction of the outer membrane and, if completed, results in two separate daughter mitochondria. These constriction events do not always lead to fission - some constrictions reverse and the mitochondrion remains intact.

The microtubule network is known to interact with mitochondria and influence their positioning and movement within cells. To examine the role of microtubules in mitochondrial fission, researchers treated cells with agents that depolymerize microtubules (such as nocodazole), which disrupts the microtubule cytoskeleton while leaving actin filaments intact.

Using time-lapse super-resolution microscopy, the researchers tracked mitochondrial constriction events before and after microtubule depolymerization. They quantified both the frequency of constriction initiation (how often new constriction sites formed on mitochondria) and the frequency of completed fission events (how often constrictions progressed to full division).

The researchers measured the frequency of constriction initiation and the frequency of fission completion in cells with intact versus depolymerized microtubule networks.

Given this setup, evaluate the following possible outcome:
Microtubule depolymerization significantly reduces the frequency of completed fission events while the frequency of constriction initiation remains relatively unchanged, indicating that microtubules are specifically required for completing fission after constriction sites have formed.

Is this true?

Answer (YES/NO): YES